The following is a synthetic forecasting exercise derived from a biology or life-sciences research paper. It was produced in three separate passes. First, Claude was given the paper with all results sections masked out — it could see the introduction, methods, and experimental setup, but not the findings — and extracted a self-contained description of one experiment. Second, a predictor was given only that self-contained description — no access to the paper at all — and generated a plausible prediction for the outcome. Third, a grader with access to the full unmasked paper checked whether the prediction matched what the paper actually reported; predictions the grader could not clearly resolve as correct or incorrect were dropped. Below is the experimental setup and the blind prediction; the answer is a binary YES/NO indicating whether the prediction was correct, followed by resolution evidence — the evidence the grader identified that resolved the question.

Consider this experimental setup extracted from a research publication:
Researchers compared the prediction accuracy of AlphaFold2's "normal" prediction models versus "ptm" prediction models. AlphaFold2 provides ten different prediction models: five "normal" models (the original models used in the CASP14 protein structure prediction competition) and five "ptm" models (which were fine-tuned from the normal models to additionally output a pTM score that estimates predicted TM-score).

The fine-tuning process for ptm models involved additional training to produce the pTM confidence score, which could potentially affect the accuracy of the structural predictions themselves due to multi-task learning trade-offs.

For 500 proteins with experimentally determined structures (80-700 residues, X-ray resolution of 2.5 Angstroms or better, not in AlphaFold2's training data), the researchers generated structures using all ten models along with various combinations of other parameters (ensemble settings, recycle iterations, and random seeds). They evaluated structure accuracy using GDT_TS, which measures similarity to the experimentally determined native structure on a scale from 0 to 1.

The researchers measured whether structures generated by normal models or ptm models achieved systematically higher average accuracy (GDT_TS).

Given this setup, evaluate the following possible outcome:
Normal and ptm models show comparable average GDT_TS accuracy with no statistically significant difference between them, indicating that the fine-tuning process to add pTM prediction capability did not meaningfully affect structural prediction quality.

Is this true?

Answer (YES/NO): NO